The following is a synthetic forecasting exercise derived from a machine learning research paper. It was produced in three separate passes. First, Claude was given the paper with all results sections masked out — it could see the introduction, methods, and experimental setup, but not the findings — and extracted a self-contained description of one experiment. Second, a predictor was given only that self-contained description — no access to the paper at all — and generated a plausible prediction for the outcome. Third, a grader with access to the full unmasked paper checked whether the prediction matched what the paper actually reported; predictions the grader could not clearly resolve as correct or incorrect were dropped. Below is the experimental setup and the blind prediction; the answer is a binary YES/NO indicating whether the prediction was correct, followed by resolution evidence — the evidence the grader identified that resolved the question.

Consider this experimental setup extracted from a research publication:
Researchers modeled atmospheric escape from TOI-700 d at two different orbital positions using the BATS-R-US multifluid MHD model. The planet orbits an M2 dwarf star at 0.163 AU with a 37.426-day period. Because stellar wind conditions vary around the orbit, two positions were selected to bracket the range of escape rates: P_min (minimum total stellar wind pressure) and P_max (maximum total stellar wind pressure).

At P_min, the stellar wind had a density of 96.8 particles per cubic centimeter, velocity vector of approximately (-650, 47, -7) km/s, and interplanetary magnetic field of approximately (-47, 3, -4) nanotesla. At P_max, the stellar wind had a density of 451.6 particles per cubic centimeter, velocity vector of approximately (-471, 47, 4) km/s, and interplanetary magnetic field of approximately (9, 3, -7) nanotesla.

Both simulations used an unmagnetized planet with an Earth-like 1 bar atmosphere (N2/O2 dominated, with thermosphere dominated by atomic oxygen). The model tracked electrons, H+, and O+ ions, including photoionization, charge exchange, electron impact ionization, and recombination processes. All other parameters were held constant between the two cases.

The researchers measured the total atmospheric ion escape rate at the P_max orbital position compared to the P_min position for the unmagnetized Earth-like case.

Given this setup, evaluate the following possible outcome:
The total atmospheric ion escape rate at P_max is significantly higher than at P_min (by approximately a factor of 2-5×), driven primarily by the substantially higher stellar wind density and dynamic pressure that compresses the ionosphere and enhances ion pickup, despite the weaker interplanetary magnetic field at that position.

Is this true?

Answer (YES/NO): NO